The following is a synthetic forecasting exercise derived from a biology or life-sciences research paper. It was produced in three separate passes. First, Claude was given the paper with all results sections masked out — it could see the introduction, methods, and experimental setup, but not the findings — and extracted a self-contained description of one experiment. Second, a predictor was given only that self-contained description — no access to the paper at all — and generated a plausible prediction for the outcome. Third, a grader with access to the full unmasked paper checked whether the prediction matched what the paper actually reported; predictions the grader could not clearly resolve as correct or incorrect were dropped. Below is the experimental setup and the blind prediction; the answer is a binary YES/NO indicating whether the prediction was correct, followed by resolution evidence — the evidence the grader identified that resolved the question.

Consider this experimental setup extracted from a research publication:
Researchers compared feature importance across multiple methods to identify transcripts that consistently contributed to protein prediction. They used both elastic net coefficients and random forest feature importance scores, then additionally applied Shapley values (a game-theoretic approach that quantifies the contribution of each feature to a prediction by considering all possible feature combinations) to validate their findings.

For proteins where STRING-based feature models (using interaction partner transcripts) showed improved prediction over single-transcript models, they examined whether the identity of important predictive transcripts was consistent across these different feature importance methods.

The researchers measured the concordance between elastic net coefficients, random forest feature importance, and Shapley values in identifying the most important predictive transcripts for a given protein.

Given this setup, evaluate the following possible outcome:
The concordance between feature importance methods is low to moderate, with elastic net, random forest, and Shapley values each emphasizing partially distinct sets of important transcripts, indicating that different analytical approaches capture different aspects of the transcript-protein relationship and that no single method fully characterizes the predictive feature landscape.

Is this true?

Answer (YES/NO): NO